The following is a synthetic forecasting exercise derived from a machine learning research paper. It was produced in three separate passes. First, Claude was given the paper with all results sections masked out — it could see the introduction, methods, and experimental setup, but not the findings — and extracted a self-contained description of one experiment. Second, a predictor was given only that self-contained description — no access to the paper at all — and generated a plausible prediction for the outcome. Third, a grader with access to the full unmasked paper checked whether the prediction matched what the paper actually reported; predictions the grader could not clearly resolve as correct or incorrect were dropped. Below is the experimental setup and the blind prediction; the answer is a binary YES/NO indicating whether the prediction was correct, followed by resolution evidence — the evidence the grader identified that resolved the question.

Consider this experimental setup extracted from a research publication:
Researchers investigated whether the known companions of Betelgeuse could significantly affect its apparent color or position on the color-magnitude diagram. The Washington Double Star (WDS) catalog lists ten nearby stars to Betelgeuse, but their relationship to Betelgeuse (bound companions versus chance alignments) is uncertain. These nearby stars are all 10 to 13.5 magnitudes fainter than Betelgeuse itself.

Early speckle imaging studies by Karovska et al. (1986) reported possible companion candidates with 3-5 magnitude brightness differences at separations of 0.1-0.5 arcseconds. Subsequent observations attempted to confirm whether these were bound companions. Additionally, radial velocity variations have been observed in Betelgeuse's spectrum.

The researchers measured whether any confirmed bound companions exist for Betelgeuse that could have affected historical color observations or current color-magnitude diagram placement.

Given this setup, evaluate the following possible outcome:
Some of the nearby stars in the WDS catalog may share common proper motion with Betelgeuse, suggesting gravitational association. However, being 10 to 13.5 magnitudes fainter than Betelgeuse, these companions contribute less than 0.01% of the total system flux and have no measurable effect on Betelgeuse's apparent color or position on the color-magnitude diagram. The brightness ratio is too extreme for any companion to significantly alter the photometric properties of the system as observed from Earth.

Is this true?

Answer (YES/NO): NO